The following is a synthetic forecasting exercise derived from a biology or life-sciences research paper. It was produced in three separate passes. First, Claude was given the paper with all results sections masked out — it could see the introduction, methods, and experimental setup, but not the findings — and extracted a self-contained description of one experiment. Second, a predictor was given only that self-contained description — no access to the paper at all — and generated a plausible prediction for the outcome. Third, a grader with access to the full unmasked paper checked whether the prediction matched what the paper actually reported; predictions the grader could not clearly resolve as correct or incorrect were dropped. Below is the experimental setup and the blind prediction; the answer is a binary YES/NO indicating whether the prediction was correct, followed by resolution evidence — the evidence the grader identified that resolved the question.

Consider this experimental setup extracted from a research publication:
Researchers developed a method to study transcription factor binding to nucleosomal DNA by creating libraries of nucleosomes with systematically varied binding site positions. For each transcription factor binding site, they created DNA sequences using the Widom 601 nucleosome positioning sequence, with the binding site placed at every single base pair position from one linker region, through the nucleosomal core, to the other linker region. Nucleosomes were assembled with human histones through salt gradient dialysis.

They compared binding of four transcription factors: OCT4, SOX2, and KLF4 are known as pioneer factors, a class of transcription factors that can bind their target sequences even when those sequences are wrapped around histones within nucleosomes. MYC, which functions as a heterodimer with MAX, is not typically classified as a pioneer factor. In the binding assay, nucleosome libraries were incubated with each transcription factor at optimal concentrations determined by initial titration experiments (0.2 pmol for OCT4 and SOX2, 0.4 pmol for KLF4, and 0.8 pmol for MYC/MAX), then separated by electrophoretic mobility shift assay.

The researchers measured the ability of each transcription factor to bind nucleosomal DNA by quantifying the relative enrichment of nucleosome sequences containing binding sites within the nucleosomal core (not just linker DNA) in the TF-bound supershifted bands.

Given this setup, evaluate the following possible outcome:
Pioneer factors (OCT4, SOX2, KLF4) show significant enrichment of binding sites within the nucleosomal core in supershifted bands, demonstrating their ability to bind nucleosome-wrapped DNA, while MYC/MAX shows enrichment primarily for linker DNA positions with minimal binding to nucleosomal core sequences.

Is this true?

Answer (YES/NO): NO